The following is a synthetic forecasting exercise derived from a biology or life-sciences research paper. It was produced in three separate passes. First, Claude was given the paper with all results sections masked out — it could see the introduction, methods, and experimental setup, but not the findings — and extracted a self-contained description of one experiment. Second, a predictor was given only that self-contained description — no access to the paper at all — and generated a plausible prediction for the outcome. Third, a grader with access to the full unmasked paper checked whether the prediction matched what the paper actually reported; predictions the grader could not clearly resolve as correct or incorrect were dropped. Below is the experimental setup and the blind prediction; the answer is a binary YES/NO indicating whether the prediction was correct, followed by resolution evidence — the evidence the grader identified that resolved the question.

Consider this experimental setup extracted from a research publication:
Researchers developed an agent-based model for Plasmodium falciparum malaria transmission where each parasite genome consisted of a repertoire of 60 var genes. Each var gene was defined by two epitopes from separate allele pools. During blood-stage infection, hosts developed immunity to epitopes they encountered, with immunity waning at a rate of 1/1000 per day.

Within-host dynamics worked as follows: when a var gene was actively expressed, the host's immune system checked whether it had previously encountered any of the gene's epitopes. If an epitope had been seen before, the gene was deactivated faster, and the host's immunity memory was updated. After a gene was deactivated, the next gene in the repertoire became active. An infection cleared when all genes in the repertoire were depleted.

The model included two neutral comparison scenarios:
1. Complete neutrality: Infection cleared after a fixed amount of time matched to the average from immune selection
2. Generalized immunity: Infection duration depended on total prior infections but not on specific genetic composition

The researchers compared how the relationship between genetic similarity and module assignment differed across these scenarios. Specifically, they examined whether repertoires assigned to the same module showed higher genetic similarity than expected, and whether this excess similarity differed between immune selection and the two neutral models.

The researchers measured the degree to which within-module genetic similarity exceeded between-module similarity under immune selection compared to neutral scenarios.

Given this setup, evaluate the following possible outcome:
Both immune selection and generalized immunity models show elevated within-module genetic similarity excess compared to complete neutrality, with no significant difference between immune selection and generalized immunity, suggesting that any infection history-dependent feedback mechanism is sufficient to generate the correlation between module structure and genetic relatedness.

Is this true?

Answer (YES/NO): NO